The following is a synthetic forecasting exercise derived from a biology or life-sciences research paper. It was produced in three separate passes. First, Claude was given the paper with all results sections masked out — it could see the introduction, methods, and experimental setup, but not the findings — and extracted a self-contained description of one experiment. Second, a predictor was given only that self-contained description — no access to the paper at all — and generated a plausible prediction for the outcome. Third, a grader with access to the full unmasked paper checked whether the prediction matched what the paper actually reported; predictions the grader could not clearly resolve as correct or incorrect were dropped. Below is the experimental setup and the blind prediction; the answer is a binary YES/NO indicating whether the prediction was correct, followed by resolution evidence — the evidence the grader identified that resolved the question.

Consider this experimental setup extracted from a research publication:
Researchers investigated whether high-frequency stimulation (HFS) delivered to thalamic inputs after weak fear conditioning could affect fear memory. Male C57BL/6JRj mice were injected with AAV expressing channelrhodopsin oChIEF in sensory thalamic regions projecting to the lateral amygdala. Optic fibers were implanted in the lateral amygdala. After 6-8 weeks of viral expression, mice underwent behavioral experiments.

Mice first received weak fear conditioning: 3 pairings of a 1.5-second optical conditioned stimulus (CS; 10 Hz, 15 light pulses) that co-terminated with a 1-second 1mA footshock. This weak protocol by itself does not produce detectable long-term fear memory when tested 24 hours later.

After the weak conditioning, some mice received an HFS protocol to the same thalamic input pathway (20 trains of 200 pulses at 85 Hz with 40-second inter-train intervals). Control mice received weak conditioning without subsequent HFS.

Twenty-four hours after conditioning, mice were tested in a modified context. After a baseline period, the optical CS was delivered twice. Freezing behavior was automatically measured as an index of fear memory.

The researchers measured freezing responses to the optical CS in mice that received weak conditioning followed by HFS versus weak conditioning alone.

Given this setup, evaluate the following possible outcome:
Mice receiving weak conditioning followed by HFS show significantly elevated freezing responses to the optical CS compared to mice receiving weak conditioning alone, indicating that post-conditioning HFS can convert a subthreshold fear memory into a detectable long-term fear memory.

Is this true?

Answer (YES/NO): YES